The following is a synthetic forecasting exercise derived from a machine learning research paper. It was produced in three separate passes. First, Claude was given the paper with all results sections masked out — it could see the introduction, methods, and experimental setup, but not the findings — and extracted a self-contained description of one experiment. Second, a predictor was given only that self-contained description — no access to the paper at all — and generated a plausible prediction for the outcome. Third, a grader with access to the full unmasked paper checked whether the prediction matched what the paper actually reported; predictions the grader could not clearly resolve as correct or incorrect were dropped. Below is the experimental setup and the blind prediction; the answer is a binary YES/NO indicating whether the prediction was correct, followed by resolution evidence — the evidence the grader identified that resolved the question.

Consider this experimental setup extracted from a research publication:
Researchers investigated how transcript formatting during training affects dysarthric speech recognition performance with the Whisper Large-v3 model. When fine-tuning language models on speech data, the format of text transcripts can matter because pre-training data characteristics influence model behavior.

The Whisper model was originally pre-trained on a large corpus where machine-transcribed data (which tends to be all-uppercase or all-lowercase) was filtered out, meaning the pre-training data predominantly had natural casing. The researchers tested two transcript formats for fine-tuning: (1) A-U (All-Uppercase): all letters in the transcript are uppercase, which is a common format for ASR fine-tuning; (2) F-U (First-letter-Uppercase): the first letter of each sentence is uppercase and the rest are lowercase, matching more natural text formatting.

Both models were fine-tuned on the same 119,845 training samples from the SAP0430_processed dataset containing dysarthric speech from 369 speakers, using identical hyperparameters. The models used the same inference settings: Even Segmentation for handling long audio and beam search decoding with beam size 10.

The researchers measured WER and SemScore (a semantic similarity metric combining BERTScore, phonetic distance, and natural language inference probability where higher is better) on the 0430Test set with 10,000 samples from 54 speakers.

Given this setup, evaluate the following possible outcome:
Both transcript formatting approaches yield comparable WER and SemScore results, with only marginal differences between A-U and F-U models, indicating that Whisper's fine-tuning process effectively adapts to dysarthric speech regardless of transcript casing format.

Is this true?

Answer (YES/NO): NO